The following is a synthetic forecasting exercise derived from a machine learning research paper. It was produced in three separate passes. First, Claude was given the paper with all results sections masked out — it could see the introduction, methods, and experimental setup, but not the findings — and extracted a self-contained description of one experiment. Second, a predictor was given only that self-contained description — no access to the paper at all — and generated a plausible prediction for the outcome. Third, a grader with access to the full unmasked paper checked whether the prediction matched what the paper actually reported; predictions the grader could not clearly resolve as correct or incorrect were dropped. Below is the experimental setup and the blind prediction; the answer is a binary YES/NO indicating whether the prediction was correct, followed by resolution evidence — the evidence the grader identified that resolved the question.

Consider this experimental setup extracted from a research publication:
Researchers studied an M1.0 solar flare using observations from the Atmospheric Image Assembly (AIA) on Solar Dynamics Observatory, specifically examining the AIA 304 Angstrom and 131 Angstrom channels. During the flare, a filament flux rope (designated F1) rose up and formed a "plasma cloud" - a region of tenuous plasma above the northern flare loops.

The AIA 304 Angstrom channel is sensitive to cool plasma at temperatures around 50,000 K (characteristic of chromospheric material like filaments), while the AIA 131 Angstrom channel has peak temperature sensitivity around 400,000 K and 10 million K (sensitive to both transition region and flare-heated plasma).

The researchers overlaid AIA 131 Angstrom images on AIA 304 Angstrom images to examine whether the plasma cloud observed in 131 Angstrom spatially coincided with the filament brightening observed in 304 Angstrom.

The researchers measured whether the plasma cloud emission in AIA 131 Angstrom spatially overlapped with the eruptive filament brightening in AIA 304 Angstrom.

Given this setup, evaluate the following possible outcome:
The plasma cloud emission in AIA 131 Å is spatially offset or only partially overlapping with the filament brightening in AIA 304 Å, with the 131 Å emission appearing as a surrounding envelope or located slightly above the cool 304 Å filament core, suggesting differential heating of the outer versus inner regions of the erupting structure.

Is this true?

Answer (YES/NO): YES